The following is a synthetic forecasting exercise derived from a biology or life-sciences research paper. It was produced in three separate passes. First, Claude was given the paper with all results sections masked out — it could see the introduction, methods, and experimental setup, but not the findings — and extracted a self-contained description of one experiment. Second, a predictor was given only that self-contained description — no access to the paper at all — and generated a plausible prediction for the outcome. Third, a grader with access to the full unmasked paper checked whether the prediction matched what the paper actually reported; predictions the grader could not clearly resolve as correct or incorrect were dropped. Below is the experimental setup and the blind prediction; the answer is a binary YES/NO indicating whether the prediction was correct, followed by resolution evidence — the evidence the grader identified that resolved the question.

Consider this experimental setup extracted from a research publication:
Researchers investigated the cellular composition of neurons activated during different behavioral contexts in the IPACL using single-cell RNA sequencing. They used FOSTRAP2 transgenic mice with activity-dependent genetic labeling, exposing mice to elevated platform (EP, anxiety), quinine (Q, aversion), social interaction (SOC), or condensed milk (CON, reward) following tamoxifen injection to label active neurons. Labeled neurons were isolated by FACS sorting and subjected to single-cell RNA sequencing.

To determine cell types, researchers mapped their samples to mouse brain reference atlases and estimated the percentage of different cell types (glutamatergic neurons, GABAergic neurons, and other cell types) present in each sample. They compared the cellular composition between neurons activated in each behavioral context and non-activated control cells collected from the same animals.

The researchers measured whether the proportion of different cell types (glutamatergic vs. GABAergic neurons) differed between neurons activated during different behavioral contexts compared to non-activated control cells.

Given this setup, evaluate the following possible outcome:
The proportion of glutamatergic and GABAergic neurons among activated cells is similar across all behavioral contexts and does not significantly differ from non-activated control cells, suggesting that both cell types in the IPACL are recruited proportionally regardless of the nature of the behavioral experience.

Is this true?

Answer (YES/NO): NO